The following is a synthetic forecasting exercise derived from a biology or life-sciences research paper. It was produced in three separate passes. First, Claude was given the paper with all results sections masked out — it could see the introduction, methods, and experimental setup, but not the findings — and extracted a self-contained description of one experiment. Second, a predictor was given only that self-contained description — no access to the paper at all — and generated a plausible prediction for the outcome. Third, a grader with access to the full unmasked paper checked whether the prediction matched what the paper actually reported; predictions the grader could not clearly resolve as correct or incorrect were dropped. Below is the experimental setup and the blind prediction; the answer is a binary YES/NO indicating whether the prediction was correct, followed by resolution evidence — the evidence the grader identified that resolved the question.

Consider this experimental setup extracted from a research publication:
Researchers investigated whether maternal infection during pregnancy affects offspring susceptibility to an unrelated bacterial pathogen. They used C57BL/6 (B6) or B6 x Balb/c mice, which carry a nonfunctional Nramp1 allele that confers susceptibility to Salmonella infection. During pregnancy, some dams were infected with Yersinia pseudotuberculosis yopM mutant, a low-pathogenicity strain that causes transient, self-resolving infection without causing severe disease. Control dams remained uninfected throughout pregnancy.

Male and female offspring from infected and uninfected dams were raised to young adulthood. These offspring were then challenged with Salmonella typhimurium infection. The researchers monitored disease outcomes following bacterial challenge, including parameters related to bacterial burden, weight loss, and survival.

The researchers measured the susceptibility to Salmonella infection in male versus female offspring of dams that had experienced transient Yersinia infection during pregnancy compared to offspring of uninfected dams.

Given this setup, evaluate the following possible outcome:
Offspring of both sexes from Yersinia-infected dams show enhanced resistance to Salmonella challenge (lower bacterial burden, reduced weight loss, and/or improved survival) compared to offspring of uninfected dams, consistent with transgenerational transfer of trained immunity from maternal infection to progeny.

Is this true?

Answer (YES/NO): NO